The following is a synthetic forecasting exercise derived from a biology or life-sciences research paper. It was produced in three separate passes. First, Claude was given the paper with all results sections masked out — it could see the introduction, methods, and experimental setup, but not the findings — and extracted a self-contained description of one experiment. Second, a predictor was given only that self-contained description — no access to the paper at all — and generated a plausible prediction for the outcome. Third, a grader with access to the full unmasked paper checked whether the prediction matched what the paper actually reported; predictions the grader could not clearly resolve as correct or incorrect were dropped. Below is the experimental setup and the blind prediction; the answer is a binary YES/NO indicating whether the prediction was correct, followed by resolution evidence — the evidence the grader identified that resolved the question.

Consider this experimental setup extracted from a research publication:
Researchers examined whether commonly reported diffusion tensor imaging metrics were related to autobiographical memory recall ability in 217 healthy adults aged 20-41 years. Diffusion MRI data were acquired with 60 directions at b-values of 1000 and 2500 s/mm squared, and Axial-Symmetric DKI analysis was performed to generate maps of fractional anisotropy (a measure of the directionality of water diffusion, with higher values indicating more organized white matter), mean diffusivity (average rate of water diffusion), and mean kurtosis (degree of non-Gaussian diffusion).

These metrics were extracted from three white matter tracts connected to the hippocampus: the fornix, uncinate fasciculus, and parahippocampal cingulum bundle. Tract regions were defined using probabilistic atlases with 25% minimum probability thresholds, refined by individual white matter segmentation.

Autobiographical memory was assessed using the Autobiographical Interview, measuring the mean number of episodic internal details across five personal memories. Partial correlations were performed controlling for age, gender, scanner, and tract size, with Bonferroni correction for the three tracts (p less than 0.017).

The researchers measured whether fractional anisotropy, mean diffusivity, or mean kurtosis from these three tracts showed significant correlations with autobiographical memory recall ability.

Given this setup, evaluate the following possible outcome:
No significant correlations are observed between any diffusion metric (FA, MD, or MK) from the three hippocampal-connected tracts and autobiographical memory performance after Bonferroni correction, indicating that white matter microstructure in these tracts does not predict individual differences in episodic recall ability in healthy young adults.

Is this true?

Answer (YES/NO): NO